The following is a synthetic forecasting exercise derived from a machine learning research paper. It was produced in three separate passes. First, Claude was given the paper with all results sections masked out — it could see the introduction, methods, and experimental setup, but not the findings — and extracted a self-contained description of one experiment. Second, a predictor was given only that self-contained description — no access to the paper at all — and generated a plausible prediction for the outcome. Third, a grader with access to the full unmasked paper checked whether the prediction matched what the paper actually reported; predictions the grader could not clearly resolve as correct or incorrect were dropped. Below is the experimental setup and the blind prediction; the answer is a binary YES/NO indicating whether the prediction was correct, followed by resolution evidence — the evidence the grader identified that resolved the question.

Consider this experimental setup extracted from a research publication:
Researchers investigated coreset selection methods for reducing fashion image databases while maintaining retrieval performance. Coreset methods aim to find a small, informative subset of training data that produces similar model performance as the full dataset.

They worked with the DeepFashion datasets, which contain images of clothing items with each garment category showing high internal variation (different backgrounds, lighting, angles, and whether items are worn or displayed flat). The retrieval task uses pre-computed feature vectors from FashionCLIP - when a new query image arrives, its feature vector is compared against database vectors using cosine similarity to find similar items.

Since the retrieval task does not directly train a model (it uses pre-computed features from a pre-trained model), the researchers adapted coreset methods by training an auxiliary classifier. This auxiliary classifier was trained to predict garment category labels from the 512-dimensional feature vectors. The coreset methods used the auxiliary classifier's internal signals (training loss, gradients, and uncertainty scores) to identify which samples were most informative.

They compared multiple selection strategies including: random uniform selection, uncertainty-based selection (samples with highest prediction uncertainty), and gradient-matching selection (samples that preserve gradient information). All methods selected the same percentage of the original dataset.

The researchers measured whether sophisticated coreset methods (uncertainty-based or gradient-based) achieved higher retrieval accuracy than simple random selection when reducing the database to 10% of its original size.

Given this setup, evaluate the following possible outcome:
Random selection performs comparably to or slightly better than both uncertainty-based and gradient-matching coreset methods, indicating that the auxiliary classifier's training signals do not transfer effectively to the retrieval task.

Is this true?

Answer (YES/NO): YES